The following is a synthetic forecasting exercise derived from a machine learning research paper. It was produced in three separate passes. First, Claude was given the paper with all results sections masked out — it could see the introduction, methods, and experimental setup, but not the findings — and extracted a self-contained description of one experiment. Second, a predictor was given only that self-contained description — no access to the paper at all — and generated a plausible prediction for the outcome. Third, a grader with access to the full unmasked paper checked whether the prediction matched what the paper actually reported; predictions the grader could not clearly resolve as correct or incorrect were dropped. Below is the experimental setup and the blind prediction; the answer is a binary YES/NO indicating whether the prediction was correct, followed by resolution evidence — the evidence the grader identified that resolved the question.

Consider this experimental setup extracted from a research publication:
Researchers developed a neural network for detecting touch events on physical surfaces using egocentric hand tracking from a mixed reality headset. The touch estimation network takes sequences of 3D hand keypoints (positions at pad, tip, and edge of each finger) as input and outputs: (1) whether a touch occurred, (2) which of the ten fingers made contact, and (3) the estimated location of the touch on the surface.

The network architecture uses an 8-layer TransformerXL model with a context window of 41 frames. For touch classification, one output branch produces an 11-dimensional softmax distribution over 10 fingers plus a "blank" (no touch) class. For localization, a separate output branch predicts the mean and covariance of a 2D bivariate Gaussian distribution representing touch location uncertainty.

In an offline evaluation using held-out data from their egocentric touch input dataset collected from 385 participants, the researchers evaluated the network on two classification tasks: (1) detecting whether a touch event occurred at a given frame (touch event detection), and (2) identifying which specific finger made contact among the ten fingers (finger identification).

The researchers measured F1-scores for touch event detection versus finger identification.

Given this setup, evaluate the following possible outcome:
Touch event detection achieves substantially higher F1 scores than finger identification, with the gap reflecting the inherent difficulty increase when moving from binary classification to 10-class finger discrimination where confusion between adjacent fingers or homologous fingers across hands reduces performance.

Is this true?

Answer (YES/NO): NO